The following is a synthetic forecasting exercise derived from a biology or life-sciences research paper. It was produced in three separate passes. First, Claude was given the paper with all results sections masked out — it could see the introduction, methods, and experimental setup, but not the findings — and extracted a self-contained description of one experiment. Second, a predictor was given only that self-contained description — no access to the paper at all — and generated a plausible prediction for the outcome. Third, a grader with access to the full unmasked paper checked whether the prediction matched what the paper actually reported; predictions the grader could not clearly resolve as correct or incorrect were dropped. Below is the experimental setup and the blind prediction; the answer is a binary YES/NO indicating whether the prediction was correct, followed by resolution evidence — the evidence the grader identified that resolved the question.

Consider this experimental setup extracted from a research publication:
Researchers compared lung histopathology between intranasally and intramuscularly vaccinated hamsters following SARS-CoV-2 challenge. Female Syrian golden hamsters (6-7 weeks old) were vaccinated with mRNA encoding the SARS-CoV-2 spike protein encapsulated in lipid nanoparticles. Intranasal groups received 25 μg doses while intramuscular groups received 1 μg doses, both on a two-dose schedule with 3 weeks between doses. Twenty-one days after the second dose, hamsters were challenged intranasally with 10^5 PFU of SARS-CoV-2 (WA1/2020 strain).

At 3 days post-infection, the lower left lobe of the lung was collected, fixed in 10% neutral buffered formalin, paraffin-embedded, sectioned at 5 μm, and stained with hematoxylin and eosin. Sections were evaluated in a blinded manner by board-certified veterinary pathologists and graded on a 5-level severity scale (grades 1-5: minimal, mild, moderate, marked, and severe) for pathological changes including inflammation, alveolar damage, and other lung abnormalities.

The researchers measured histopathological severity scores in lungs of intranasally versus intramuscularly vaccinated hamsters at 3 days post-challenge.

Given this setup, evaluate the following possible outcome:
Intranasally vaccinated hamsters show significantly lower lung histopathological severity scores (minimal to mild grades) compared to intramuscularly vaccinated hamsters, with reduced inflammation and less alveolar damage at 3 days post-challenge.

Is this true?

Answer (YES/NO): NO